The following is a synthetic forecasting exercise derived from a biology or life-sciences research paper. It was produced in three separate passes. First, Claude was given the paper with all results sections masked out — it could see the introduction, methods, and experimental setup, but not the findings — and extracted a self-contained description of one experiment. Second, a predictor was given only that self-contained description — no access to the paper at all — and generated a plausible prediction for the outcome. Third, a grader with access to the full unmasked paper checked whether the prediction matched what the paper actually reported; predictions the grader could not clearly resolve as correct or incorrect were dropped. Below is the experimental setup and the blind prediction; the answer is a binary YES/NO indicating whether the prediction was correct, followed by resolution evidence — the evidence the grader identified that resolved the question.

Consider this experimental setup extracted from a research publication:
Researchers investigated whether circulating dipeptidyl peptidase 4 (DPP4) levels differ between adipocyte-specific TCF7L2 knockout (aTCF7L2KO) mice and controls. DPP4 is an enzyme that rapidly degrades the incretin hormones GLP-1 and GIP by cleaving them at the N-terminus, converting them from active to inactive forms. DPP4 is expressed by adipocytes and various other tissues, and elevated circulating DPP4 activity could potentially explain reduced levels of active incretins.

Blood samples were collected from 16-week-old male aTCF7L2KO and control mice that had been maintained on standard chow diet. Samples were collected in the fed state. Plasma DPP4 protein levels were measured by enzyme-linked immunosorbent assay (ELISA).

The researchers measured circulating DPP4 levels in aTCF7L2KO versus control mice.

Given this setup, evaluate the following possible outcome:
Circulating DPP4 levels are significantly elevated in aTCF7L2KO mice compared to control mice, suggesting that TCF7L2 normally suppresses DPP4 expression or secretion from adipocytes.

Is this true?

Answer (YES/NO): NO